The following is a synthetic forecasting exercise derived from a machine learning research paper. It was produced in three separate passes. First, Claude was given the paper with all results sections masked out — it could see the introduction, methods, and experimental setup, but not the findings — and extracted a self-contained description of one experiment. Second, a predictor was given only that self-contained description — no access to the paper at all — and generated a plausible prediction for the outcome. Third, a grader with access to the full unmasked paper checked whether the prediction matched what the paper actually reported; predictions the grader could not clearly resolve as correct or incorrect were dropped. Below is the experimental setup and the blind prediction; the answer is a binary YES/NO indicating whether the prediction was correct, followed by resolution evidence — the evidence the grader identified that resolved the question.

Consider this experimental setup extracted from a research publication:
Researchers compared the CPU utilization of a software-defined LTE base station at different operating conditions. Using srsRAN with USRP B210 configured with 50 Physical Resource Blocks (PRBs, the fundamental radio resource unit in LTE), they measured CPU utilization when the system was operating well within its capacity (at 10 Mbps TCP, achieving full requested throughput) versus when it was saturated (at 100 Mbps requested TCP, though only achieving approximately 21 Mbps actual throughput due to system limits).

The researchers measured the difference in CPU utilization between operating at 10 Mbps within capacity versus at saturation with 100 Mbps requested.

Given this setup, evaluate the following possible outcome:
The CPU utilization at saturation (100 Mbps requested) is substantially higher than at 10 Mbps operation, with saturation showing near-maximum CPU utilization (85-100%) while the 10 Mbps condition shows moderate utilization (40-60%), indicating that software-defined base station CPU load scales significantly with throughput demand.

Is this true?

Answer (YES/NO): NO